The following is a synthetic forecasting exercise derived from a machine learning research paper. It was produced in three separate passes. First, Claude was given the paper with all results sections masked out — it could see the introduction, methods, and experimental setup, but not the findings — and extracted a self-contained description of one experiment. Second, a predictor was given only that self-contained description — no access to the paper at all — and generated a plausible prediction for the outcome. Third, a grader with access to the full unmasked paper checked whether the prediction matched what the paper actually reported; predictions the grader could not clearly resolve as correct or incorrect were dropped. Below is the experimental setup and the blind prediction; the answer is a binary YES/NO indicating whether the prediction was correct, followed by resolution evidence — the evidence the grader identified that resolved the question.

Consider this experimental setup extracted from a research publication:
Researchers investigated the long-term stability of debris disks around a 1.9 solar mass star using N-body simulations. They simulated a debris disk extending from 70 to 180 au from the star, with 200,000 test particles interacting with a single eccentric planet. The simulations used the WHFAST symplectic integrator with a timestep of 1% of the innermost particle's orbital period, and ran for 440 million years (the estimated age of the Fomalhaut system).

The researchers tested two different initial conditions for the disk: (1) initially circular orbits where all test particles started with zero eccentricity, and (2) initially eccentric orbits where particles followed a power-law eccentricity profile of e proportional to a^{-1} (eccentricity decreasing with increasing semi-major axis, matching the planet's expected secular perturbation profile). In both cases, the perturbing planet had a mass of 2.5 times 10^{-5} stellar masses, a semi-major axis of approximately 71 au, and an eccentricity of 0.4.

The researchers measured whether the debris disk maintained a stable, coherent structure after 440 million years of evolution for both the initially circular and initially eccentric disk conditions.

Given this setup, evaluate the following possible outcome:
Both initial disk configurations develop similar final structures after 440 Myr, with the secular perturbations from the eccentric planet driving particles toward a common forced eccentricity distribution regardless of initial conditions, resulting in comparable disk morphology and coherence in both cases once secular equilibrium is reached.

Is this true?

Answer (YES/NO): NO